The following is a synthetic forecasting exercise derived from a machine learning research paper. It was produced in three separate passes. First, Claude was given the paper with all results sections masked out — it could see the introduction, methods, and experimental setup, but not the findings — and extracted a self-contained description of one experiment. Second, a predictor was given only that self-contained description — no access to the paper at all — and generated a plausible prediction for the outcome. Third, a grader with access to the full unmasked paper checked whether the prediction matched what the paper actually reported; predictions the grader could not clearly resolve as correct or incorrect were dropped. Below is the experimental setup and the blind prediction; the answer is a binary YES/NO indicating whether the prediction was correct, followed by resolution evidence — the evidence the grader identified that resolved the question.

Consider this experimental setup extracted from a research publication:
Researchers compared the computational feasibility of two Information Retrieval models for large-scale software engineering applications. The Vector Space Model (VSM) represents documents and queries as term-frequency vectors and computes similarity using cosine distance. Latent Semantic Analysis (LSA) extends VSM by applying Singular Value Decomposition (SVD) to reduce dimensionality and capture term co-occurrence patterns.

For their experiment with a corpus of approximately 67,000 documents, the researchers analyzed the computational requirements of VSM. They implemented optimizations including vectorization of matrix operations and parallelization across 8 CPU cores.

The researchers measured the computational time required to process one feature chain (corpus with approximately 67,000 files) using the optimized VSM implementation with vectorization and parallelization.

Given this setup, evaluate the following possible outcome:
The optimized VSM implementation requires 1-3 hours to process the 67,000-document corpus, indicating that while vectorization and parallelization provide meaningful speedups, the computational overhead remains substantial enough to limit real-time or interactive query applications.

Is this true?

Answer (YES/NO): YES